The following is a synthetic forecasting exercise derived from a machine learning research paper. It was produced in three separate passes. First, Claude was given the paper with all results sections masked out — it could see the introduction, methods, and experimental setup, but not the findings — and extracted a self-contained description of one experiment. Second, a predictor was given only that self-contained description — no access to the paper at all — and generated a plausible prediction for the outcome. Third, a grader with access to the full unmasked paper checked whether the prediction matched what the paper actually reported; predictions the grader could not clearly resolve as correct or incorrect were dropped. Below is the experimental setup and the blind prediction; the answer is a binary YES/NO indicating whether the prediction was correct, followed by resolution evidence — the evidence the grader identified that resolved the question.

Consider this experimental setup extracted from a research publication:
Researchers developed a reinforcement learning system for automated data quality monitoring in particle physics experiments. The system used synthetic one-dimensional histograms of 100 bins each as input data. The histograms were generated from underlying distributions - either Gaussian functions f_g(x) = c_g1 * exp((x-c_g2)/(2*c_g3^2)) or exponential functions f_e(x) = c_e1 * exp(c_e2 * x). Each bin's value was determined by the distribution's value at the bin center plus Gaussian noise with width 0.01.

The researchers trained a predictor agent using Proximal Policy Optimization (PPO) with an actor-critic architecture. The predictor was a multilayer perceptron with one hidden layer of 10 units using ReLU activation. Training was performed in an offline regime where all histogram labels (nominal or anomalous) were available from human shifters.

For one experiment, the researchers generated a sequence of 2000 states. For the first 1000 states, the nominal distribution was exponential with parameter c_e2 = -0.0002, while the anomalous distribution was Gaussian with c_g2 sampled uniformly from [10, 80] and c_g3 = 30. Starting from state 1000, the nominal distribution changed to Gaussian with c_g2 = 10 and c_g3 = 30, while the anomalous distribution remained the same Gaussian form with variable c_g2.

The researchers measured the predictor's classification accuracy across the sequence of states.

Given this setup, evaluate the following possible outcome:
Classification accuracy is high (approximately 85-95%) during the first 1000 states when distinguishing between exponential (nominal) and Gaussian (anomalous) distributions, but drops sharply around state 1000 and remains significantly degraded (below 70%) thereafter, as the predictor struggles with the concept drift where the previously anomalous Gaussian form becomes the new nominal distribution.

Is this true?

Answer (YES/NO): NO